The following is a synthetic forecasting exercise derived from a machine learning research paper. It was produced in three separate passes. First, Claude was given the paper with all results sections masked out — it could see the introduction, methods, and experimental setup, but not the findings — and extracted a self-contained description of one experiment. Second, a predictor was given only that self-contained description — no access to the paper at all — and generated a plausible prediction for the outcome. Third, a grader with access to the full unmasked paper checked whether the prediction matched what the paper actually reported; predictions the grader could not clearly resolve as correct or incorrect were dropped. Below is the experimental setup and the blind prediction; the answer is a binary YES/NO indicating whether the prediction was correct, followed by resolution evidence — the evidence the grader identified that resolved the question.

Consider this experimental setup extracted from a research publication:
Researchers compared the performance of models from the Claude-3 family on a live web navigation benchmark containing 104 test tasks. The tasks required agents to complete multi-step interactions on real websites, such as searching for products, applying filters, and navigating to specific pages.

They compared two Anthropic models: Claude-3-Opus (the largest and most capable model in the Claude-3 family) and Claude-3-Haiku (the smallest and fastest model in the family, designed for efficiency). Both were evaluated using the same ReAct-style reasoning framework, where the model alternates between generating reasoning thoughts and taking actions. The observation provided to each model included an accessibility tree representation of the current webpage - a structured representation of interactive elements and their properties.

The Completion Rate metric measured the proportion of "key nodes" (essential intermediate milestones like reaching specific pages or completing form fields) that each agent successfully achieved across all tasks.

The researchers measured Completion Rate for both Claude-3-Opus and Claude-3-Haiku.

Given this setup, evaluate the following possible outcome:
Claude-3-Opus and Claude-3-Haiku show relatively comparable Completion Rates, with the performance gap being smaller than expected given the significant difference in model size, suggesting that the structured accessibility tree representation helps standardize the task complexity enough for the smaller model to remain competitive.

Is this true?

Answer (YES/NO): NO